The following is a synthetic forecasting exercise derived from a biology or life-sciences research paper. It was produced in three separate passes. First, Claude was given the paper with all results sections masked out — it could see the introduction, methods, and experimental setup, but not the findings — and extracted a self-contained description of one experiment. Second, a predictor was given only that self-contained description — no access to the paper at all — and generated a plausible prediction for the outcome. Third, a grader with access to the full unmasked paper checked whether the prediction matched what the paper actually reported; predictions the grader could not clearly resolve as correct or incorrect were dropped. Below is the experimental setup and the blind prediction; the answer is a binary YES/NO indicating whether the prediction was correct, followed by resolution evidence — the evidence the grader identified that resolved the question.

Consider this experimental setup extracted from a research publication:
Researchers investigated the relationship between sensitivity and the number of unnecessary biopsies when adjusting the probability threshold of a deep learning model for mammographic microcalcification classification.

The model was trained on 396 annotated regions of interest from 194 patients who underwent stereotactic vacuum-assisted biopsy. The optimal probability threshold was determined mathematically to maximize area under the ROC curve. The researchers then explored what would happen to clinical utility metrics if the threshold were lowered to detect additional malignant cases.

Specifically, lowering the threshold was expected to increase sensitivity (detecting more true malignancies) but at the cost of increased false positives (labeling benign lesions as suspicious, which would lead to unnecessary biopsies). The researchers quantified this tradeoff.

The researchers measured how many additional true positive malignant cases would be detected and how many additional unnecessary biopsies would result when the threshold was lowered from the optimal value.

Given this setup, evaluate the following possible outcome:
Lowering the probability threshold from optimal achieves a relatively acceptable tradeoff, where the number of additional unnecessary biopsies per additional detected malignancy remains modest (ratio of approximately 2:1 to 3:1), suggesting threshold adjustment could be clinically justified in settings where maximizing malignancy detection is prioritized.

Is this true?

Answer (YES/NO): YES